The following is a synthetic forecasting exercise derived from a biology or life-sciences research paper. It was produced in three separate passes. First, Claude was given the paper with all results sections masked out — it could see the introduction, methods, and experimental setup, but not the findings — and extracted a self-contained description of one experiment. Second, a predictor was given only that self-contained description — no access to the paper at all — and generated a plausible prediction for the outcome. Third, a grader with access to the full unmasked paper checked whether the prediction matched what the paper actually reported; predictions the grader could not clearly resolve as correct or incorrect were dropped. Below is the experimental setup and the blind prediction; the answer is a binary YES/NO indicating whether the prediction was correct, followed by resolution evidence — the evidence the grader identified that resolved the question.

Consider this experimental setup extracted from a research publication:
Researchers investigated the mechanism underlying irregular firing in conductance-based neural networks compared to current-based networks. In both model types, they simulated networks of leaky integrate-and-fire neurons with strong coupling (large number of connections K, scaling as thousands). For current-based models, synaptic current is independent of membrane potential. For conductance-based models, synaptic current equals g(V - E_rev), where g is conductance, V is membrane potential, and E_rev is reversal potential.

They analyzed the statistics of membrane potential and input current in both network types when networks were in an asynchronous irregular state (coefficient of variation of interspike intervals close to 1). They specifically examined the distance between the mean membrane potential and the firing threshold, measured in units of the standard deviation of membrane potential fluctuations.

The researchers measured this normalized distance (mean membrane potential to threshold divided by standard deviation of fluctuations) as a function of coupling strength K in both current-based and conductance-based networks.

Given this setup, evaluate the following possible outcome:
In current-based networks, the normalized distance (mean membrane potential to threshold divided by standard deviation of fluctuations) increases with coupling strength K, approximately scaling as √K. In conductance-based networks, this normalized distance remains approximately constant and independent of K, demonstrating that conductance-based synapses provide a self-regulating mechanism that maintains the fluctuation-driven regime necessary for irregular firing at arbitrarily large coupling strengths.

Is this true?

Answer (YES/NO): NO